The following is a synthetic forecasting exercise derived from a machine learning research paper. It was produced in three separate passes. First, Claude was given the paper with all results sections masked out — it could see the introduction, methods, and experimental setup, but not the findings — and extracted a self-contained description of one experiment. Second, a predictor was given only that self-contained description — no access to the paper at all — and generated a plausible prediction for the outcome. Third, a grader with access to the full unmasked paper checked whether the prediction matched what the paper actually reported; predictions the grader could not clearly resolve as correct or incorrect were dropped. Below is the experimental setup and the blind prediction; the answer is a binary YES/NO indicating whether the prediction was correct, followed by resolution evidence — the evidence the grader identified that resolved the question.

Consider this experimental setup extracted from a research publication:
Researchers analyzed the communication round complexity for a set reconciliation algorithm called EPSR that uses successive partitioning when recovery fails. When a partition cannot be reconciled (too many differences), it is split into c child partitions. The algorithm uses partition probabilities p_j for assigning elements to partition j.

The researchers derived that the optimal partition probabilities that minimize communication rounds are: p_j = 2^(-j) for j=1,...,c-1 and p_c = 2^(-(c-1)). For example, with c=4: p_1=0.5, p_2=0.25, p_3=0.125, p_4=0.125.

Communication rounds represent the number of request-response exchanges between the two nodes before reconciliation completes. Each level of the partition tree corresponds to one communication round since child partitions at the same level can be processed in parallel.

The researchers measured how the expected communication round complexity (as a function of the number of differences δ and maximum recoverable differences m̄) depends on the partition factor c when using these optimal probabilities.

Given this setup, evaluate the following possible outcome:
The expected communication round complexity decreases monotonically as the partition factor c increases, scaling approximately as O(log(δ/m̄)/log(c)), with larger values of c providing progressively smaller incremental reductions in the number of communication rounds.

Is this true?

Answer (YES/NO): NO